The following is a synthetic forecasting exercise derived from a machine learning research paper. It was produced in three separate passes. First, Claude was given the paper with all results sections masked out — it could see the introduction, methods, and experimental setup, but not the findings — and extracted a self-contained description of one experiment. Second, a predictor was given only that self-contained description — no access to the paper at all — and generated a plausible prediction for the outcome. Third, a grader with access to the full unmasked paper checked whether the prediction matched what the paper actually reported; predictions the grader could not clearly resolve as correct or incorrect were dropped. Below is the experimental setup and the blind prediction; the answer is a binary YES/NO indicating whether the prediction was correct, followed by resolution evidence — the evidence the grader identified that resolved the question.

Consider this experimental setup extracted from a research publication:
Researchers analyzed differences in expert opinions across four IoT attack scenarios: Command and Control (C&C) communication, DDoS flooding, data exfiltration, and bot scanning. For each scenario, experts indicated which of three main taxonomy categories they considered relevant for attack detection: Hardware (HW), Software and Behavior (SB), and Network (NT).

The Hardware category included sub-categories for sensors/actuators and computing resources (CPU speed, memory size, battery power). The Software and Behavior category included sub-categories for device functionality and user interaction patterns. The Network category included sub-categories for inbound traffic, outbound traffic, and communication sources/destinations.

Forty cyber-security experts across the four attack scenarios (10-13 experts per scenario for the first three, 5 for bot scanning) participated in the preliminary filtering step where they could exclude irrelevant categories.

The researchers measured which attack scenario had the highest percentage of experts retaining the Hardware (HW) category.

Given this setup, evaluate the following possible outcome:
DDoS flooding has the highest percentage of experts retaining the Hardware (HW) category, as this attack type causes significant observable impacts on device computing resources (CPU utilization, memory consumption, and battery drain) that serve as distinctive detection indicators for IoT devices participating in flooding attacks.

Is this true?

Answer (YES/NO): YES